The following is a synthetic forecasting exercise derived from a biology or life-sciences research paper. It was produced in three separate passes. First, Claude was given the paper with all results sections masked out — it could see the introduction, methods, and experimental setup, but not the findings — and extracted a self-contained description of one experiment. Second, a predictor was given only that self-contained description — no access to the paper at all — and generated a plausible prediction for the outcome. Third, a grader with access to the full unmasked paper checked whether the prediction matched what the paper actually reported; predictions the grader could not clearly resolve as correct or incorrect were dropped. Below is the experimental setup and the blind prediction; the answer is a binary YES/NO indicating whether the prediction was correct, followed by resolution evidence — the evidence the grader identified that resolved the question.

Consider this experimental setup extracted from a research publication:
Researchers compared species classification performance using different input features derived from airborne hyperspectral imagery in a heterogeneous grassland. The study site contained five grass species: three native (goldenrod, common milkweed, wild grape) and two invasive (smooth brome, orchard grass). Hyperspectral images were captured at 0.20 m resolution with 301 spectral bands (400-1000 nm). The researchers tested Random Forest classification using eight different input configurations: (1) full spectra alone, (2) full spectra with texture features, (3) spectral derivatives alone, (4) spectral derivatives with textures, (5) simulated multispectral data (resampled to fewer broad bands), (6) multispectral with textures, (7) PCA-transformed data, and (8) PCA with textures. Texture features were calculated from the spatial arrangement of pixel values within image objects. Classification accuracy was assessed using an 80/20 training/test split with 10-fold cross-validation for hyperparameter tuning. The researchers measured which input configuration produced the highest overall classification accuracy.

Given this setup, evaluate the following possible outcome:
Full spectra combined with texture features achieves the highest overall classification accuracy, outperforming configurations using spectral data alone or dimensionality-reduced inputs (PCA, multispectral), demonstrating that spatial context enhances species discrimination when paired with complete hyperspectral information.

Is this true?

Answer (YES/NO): NO